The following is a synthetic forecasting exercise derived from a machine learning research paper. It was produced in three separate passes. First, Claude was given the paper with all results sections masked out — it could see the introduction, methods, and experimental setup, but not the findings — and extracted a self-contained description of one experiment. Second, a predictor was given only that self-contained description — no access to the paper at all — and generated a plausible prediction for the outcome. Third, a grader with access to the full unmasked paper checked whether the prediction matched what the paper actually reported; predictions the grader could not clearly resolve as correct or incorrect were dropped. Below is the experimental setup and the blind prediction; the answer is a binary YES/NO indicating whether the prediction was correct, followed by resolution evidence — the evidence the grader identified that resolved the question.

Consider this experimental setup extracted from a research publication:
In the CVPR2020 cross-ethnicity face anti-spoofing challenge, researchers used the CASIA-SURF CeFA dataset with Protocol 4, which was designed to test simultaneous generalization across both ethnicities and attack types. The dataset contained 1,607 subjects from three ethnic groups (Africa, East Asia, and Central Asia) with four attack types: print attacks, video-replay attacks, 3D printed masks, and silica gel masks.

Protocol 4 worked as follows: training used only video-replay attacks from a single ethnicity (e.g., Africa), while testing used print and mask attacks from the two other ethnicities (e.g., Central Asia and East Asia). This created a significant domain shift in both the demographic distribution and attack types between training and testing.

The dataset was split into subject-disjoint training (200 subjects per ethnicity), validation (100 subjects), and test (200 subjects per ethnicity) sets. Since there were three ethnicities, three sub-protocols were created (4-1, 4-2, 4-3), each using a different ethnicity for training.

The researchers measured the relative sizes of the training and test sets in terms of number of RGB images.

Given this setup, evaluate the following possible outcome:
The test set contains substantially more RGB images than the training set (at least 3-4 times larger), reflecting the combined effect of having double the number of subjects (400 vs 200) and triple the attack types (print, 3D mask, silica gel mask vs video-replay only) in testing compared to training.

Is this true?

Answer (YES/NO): NO